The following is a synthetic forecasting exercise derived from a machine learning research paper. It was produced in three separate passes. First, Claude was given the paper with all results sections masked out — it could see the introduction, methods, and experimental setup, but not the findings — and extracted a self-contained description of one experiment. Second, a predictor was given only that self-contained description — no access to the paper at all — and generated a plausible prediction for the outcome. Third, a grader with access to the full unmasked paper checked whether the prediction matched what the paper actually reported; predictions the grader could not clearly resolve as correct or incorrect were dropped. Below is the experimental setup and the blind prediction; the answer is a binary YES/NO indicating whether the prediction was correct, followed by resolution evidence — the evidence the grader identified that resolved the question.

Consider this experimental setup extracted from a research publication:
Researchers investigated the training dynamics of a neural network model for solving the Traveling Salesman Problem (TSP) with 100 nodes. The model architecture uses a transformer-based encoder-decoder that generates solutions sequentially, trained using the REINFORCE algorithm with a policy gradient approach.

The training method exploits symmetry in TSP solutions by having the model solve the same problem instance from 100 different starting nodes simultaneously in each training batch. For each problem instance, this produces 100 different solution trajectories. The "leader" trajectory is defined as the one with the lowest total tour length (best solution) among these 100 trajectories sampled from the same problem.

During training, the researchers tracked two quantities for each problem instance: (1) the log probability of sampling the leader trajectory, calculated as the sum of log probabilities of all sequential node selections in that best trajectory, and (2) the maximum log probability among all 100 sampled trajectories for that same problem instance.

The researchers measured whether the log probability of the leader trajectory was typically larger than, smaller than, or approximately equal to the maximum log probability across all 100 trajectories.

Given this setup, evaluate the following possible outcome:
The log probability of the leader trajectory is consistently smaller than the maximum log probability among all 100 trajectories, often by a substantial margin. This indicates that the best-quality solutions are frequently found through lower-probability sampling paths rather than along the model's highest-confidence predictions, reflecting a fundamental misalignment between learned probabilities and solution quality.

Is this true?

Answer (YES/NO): YES